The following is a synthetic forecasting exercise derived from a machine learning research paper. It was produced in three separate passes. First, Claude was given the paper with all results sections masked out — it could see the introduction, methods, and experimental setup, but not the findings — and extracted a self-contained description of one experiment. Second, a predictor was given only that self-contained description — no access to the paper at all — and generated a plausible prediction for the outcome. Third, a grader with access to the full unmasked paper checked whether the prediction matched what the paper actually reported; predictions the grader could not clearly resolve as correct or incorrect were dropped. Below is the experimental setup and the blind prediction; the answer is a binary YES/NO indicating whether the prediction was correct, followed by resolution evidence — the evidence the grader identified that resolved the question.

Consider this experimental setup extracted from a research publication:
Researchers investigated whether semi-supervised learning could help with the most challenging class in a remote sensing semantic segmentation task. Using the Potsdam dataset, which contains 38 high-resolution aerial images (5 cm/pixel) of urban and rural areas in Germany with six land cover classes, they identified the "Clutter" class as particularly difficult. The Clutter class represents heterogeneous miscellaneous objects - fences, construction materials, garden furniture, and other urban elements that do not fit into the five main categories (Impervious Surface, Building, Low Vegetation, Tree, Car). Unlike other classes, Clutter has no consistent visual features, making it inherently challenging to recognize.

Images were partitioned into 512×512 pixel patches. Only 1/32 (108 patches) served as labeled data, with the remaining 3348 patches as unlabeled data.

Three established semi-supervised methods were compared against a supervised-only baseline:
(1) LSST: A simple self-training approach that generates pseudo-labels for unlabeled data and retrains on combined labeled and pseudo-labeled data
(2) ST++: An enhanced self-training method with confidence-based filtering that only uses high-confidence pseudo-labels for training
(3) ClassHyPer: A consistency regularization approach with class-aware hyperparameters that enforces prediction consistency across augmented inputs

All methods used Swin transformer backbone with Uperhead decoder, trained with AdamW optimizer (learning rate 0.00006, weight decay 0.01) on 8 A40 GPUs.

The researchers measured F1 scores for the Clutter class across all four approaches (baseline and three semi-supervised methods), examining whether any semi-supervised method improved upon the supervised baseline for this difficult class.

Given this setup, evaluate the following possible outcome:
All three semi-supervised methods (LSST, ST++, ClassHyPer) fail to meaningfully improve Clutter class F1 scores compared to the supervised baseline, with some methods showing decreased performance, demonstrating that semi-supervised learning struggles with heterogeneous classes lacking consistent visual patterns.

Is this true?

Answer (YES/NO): YES